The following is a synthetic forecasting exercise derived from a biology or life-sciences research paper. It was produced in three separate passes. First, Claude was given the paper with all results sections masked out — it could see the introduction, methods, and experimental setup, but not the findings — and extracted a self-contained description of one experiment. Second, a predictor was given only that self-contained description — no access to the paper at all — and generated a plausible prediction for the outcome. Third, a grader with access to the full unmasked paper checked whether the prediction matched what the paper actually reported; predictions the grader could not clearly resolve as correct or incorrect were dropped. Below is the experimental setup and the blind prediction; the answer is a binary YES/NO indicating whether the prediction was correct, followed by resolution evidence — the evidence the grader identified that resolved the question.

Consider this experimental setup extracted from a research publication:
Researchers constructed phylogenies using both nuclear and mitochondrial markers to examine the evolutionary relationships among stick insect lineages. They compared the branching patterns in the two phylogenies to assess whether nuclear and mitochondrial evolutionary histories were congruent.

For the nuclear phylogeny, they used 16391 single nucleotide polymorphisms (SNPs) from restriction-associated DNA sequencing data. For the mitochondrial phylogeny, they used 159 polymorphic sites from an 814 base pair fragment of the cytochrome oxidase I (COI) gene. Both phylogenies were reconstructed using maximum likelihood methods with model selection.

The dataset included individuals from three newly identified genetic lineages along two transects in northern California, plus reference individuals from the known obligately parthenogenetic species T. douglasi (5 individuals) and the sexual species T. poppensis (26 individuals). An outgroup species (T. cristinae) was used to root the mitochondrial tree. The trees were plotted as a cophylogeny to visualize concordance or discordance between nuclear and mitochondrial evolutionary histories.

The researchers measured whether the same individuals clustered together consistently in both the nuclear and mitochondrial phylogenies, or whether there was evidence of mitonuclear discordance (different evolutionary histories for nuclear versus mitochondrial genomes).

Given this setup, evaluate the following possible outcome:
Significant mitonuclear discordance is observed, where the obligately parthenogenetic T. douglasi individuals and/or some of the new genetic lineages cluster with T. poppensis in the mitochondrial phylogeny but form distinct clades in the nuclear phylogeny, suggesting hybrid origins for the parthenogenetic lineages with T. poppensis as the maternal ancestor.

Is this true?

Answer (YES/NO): NO